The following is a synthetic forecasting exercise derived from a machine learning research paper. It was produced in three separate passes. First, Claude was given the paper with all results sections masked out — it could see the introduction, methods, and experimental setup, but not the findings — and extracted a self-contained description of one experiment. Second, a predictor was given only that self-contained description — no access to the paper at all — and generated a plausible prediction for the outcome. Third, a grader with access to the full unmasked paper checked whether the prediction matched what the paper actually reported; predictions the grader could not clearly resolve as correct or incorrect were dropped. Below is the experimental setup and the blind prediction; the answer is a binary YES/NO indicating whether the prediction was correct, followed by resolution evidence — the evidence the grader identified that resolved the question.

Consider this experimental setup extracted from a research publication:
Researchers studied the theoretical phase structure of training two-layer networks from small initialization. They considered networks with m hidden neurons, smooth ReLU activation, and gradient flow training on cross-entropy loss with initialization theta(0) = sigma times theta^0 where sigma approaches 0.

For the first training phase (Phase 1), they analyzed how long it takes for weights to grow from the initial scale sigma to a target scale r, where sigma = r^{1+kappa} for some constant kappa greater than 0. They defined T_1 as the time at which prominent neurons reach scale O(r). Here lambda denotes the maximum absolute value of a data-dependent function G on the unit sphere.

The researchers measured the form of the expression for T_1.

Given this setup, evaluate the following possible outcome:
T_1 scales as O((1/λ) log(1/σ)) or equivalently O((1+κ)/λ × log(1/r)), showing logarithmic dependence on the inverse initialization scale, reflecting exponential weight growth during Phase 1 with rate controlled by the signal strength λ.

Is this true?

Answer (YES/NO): NO